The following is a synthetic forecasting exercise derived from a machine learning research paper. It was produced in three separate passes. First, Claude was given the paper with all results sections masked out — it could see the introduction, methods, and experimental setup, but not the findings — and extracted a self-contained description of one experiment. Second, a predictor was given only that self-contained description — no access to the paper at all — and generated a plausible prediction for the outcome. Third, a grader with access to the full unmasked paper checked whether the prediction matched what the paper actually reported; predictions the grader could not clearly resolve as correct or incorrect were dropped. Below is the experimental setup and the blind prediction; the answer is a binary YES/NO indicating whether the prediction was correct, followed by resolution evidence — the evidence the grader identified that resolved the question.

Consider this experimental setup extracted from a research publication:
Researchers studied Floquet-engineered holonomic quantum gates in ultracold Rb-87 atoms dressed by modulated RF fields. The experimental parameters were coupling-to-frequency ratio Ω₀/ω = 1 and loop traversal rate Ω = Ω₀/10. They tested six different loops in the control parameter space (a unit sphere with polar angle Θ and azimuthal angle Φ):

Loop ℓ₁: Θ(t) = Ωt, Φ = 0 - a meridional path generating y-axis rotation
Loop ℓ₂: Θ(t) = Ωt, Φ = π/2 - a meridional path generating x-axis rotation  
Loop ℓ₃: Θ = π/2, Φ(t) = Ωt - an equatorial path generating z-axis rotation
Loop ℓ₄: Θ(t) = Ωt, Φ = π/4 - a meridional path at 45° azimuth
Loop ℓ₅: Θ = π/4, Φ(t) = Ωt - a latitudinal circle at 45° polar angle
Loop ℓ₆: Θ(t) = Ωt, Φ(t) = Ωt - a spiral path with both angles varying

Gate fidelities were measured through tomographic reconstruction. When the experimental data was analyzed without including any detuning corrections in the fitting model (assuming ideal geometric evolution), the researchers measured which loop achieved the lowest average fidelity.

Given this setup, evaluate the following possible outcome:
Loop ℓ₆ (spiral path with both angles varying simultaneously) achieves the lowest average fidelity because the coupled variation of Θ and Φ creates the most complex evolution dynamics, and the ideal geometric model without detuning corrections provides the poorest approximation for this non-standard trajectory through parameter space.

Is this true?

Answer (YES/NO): NO